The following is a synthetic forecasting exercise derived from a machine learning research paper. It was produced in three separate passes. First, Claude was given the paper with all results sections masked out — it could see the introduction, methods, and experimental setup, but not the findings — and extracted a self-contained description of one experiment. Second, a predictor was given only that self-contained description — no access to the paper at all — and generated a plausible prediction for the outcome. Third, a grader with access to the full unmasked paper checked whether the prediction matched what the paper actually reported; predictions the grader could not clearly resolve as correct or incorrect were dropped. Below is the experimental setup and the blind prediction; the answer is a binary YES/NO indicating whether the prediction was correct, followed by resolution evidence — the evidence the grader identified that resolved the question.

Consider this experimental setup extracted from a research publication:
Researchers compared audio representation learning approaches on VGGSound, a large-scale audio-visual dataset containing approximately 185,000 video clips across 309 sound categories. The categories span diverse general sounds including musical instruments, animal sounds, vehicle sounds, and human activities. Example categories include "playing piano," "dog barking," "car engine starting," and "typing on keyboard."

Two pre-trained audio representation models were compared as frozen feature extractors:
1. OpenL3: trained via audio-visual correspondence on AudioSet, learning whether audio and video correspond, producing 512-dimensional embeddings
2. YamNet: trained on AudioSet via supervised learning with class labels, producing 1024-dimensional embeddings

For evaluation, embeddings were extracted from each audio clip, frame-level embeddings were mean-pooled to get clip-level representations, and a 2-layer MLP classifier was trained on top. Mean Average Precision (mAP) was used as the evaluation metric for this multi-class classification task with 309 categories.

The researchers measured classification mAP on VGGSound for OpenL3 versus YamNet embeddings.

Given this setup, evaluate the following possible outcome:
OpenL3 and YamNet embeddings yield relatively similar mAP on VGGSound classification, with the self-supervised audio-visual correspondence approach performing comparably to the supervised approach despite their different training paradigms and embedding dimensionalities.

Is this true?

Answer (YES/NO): NO